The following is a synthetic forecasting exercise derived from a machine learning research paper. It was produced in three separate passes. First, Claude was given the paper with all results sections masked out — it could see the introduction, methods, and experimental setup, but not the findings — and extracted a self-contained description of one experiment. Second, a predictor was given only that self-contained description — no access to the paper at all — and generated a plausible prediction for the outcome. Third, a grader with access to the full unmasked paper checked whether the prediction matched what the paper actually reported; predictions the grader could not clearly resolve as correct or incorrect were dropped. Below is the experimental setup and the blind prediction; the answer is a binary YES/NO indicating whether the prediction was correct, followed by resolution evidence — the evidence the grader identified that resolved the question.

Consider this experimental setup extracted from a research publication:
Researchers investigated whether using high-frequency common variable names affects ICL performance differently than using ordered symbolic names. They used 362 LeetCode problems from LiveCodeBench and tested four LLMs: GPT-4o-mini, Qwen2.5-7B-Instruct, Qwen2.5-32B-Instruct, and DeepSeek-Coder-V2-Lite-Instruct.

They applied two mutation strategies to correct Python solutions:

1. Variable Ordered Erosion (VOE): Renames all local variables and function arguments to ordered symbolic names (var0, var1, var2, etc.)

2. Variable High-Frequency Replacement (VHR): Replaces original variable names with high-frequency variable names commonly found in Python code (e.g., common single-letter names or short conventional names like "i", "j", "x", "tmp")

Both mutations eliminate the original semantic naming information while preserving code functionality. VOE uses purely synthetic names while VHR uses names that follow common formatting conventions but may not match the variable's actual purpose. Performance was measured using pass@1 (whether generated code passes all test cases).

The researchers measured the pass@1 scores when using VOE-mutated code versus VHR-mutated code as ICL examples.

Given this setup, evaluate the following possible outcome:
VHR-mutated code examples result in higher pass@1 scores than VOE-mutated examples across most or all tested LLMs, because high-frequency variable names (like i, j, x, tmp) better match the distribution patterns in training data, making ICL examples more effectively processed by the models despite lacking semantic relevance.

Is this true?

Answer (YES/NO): NO